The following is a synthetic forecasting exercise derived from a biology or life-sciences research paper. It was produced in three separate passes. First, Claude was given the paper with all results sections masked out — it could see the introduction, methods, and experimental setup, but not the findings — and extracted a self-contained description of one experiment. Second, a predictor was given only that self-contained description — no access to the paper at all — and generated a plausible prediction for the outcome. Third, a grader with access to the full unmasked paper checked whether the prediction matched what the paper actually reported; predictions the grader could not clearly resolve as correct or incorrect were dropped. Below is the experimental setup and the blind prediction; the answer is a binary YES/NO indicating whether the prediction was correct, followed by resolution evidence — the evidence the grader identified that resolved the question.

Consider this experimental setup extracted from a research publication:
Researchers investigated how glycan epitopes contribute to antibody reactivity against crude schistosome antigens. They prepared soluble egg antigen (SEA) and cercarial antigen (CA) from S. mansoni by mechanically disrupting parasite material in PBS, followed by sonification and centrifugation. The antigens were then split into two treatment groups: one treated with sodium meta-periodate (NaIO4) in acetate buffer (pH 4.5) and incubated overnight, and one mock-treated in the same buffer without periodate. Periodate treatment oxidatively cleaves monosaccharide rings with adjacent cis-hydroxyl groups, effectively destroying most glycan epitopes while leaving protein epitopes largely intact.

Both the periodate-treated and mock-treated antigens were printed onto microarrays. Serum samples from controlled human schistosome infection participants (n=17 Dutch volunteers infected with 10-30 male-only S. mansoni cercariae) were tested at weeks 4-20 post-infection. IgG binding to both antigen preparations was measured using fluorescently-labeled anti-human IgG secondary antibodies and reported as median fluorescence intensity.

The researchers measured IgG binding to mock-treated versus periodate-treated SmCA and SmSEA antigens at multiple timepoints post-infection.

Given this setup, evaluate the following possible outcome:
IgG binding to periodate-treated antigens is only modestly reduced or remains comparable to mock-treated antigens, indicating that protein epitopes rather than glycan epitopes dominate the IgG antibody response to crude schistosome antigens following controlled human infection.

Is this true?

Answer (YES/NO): NO